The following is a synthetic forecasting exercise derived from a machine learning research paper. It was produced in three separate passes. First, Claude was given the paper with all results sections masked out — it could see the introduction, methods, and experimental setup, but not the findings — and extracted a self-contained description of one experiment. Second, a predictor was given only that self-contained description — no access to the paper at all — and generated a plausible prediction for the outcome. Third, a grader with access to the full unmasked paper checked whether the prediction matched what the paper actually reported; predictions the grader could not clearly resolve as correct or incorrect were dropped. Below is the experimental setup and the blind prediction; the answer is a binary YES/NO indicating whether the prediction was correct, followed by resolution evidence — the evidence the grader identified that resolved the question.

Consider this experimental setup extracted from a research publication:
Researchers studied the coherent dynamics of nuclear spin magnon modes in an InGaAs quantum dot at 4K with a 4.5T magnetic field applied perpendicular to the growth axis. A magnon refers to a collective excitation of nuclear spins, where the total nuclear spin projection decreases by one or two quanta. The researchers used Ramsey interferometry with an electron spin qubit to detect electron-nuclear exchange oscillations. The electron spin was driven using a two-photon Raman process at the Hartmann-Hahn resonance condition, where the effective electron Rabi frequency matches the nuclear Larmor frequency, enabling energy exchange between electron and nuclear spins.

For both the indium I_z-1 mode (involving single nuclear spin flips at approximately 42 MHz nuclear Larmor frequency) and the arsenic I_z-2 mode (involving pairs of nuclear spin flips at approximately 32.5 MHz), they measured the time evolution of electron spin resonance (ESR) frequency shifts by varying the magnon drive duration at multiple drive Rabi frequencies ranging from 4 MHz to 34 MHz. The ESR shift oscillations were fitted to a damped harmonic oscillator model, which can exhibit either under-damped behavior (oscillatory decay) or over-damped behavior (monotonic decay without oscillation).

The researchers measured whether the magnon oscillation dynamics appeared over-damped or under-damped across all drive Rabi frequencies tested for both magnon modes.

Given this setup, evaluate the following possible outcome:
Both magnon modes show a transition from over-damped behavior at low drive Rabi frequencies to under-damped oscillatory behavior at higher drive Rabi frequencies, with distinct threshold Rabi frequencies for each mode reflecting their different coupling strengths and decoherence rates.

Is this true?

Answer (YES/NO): NO